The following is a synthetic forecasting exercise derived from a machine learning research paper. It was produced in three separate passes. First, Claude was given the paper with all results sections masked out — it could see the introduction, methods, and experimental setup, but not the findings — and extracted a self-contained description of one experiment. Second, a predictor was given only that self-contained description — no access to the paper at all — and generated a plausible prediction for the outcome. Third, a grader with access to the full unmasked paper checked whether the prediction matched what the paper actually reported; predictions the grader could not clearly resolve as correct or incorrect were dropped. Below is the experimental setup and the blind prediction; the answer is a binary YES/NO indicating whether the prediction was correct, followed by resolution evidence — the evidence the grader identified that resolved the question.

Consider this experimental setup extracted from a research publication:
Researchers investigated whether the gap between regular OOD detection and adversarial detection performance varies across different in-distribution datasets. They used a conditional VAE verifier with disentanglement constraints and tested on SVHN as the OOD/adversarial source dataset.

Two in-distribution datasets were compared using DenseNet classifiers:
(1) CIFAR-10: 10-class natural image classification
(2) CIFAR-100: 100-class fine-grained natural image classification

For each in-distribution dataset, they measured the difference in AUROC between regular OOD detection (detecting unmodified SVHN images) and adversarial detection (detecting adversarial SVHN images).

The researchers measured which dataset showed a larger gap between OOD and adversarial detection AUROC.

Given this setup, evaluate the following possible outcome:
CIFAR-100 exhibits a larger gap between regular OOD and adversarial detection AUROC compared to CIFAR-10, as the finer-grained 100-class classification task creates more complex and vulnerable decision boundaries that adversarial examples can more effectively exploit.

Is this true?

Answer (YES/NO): YES